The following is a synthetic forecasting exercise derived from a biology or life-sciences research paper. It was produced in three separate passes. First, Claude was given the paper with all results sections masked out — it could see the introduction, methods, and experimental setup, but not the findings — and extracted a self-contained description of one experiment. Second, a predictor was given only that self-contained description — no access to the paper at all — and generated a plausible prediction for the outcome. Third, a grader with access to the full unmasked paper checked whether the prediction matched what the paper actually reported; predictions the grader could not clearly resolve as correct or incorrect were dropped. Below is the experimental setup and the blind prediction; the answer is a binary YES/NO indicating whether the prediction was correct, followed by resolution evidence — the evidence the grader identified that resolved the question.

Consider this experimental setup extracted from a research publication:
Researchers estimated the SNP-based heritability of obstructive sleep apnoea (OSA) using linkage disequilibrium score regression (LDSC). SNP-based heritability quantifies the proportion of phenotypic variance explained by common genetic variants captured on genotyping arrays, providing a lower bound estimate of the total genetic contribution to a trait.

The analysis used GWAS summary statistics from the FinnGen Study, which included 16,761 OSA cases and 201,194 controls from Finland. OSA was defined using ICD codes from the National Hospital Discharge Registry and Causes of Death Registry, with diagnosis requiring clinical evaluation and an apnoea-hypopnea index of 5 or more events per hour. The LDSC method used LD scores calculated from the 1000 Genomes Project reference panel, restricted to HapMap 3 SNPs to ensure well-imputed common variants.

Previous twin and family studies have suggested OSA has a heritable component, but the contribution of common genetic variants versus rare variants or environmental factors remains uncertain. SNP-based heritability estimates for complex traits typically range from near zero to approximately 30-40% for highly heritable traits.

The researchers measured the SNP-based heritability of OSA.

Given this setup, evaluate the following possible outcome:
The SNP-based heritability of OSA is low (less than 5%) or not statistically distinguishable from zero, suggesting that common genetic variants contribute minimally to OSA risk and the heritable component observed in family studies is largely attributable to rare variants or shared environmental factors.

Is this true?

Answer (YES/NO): NO